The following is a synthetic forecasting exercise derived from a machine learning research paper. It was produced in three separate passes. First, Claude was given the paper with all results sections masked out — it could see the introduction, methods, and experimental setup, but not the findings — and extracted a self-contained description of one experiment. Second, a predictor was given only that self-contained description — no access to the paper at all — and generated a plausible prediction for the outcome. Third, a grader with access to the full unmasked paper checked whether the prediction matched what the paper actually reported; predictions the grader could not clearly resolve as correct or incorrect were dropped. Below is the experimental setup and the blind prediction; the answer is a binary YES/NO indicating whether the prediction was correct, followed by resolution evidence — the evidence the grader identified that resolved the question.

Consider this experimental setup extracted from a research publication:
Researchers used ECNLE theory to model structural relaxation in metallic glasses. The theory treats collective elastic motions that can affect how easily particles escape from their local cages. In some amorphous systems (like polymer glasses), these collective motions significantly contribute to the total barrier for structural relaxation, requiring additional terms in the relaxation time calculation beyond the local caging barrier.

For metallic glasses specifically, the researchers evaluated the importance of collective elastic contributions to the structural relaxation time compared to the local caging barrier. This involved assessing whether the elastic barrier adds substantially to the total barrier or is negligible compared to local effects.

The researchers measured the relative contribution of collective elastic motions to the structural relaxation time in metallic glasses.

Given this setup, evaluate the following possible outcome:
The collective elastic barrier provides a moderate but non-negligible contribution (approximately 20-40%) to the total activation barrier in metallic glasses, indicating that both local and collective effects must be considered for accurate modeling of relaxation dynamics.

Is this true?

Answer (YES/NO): NO